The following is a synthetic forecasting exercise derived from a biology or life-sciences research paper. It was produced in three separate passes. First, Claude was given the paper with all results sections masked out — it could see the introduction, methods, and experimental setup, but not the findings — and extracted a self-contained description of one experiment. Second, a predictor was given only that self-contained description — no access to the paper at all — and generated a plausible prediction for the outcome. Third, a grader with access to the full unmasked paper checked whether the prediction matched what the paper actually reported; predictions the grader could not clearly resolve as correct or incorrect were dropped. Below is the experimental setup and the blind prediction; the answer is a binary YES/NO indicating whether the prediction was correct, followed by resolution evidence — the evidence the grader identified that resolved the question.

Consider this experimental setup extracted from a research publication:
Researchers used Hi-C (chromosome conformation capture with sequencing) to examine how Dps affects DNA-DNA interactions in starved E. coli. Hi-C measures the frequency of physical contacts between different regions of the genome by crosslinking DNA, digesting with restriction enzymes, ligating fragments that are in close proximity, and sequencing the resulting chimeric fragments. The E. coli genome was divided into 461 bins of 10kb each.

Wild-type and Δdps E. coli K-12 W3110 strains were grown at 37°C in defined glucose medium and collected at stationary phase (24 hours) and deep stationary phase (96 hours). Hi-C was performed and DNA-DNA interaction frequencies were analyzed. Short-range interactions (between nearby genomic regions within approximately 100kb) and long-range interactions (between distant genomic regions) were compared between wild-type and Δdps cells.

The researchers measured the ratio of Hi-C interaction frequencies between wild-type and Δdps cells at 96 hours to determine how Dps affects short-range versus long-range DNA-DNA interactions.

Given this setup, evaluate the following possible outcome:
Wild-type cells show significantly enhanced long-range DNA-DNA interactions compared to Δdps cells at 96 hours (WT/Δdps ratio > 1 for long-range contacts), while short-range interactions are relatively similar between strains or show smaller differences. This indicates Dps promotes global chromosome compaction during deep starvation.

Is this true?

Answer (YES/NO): NO